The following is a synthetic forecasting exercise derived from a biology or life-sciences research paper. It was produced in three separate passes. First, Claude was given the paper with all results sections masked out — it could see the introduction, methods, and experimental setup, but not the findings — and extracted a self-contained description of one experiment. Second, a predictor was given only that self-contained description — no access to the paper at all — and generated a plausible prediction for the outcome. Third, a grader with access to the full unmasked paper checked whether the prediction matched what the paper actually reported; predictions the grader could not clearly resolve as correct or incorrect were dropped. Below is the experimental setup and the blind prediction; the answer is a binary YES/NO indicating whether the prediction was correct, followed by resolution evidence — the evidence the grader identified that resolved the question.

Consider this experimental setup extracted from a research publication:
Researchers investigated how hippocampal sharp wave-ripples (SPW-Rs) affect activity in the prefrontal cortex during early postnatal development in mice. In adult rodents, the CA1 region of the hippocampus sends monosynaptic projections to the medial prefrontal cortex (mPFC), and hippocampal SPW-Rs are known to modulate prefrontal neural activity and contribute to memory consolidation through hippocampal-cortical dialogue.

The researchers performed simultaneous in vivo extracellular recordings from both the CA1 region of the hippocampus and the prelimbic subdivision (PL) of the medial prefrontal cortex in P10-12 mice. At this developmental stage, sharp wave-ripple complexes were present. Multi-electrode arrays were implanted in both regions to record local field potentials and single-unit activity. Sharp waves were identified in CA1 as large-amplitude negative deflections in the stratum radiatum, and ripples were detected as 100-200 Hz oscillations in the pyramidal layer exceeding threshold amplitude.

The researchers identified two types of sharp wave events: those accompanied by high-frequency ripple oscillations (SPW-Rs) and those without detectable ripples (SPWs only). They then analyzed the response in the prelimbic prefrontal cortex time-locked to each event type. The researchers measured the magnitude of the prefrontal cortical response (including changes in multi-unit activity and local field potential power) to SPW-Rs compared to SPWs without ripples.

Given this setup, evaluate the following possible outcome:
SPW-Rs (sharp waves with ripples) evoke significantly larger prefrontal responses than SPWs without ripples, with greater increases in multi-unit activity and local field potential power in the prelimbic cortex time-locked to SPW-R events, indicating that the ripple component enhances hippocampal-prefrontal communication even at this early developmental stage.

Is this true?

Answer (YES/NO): NO